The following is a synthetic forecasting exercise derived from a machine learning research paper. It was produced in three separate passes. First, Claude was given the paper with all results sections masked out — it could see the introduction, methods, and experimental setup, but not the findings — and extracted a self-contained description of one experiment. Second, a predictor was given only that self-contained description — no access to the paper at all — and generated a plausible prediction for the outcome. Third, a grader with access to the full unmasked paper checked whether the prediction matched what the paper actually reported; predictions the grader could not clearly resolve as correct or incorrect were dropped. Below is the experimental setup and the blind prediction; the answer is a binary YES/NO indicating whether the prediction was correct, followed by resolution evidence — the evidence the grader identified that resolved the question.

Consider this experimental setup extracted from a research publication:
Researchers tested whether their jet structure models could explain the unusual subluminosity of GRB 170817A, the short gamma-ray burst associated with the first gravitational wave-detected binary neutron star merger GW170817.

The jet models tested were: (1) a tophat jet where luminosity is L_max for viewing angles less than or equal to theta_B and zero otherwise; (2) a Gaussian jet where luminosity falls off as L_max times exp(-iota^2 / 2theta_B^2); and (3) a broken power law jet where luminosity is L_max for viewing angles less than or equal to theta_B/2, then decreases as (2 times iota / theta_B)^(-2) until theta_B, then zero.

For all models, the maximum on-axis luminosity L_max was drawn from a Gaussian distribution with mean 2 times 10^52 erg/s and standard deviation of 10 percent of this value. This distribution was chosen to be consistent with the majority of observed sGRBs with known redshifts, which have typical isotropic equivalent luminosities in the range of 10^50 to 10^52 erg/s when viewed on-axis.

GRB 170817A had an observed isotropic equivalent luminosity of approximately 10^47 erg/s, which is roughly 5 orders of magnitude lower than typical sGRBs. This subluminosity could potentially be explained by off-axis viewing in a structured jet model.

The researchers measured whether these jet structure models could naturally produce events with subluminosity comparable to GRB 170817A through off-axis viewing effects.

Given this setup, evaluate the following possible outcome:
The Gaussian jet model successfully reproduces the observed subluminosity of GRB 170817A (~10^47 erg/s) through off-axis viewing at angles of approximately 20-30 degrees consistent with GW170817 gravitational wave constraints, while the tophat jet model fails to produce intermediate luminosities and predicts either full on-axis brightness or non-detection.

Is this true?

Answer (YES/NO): NO